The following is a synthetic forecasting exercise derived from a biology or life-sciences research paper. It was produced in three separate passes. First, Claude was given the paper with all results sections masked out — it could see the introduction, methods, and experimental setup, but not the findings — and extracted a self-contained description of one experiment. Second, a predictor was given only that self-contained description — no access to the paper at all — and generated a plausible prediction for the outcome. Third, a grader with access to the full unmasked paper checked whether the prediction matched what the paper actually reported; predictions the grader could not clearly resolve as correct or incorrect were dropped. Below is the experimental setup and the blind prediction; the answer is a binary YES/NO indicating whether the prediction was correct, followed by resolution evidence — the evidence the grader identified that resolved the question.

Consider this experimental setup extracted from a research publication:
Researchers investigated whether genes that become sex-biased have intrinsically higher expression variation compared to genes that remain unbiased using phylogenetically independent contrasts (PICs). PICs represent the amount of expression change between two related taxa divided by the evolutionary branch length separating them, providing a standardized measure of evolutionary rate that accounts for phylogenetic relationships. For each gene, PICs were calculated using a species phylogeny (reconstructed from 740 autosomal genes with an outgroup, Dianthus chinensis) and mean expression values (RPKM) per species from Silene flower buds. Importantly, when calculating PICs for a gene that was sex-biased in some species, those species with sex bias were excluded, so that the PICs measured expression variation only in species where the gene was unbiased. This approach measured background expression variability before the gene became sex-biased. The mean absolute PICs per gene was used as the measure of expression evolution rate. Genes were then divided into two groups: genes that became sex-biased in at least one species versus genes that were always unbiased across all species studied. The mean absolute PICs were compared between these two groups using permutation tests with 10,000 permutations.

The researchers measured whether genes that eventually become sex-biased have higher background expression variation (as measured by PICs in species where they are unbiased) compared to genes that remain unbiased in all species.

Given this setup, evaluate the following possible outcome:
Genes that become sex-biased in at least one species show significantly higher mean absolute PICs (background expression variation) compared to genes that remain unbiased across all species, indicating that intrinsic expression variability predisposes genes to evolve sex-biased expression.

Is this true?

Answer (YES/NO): YES